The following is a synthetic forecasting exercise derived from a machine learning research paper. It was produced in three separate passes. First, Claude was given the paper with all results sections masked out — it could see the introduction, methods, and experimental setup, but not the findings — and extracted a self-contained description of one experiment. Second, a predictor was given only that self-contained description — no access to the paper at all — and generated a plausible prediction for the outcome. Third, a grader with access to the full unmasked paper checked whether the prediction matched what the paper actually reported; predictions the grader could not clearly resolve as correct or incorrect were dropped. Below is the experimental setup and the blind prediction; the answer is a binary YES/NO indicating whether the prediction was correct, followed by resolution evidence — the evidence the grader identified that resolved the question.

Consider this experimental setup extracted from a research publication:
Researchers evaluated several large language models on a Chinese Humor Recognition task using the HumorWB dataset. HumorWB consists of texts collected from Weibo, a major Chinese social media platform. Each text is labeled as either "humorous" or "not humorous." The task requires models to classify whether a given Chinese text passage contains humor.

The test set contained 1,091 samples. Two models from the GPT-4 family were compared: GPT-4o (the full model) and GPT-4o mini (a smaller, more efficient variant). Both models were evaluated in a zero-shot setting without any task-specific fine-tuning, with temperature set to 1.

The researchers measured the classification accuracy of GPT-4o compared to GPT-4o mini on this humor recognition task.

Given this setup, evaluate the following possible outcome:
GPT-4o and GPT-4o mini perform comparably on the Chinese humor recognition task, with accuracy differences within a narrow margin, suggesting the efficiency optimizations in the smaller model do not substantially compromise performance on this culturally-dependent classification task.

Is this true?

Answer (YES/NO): YES